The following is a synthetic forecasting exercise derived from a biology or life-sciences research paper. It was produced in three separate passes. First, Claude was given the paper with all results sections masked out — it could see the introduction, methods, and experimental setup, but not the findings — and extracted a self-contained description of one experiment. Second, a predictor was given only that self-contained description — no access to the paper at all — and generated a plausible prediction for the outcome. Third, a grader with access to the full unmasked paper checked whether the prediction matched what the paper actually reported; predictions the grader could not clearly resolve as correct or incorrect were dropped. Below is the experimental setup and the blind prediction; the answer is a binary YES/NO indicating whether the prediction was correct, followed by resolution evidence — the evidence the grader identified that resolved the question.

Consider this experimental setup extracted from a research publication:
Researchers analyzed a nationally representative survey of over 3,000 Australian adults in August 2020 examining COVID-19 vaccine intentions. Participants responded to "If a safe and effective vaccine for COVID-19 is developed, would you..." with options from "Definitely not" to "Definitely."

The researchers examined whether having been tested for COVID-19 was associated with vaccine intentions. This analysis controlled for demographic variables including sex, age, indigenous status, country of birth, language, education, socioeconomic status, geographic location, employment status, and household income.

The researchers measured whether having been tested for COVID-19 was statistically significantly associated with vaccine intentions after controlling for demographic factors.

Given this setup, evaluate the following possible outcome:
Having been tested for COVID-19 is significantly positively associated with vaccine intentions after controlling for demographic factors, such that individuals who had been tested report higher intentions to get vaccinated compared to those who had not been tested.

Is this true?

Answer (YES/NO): NO